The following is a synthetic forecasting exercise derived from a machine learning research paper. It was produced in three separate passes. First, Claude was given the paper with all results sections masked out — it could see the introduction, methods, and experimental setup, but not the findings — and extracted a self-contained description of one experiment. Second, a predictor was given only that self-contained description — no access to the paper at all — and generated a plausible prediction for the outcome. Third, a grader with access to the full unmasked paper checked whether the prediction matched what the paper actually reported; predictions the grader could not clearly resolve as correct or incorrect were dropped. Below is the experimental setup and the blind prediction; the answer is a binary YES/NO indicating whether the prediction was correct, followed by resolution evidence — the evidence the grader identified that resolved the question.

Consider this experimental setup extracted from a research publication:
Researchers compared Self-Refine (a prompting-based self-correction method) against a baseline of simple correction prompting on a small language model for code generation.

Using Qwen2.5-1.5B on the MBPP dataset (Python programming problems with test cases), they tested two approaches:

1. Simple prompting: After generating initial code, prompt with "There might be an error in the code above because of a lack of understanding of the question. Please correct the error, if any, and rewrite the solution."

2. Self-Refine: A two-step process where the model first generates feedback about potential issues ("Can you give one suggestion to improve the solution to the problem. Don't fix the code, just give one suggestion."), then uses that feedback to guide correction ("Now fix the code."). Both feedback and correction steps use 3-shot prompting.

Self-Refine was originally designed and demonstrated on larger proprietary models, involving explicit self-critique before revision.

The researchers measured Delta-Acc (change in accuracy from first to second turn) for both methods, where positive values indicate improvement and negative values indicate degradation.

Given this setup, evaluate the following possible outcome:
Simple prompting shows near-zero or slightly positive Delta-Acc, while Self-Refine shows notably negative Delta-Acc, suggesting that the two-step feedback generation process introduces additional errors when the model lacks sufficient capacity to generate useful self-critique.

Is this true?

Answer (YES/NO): YES